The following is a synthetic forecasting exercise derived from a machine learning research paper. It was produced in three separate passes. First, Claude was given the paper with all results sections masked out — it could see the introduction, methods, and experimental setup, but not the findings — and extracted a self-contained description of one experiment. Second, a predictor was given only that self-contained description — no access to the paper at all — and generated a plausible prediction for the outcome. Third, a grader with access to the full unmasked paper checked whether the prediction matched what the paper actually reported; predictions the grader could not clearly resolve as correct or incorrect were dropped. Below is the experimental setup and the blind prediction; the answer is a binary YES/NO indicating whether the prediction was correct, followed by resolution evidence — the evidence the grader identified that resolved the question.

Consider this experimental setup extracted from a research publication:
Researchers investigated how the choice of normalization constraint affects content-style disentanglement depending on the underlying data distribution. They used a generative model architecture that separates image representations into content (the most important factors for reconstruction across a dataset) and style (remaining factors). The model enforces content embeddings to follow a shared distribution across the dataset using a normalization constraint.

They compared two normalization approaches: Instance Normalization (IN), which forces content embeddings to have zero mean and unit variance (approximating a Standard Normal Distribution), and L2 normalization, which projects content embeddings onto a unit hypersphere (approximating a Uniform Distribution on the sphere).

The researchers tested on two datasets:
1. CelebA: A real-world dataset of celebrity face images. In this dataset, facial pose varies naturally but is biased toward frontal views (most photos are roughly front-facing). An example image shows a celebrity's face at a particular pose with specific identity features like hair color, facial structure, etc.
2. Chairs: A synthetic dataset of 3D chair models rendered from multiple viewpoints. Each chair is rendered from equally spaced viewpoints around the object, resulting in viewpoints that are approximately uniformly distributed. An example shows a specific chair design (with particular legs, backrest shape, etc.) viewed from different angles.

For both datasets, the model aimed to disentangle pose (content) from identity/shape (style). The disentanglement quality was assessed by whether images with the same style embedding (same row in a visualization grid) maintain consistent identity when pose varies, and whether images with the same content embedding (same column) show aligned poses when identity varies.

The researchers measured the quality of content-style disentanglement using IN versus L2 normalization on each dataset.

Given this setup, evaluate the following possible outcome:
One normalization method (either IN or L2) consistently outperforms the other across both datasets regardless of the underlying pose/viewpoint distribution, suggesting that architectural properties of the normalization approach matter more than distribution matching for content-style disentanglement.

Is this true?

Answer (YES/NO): NO